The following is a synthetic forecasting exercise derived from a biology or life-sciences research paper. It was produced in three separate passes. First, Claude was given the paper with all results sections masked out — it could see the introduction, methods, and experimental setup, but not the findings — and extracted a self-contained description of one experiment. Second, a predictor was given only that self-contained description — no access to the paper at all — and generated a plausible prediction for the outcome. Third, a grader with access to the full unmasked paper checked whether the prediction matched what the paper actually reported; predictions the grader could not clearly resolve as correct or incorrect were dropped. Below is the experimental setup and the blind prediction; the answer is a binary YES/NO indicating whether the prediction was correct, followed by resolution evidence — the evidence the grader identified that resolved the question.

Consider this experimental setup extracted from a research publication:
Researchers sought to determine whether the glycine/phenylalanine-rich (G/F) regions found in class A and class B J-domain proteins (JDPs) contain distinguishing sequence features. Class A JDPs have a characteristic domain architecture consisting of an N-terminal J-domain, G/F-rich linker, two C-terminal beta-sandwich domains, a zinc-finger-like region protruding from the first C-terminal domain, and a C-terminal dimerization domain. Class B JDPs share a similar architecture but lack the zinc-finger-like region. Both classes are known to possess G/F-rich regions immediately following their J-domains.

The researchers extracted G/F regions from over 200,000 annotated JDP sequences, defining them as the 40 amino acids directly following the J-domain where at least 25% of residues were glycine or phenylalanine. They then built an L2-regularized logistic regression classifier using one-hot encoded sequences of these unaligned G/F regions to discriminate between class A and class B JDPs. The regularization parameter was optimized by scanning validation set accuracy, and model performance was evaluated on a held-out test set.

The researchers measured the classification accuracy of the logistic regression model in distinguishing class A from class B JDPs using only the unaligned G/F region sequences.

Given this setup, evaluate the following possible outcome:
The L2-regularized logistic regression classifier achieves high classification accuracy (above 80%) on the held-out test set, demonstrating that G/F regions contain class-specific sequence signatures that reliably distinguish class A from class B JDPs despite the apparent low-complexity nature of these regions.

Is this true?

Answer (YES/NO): YES